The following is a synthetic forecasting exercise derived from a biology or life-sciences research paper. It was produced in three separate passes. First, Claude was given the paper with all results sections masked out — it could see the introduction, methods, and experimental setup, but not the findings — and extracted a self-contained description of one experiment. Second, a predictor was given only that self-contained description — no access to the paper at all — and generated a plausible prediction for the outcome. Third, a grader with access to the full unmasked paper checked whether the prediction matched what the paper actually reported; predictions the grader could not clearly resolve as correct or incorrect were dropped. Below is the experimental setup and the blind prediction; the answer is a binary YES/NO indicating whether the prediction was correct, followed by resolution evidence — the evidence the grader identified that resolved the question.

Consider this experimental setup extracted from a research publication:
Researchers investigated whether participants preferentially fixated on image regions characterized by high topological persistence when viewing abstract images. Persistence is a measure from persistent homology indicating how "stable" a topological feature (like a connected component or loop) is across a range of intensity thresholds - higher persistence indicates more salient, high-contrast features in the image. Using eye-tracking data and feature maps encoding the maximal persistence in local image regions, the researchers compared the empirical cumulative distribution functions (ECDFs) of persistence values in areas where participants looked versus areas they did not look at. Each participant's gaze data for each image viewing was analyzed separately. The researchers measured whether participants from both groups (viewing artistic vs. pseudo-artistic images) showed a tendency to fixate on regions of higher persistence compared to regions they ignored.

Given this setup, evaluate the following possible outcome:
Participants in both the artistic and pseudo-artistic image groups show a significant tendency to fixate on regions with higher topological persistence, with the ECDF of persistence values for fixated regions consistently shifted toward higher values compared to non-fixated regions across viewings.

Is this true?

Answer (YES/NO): NO